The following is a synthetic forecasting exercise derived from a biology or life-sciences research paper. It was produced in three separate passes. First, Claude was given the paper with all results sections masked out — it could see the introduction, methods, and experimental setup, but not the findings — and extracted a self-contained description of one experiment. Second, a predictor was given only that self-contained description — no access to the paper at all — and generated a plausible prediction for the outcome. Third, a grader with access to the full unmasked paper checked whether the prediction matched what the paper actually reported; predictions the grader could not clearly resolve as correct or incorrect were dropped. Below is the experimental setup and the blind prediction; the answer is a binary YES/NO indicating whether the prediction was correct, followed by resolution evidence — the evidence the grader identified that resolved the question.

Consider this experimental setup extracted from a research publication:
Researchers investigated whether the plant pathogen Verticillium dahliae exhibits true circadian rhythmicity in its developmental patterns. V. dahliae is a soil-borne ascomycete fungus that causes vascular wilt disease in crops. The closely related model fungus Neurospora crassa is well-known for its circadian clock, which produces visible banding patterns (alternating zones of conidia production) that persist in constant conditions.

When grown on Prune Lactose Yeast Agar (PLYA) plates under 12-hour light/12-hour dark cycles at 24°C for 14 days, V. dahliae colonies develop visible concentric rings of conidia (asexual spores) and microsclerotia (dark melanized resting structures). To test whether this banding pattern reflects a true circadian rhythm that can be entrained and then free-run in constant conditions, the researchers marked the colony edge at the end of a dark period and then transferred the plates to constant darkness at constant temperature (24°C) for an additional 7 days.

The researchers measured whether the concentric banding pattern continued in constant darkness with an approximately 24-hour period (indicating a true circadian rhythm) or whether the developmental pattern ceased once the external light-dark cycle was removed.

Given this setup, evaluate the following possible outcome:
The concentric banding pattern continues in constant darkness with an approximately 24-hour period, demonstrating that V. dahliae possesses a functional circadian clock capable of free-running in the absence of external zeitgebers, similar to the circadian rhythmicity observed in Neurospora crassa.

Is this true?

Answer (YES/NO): NO